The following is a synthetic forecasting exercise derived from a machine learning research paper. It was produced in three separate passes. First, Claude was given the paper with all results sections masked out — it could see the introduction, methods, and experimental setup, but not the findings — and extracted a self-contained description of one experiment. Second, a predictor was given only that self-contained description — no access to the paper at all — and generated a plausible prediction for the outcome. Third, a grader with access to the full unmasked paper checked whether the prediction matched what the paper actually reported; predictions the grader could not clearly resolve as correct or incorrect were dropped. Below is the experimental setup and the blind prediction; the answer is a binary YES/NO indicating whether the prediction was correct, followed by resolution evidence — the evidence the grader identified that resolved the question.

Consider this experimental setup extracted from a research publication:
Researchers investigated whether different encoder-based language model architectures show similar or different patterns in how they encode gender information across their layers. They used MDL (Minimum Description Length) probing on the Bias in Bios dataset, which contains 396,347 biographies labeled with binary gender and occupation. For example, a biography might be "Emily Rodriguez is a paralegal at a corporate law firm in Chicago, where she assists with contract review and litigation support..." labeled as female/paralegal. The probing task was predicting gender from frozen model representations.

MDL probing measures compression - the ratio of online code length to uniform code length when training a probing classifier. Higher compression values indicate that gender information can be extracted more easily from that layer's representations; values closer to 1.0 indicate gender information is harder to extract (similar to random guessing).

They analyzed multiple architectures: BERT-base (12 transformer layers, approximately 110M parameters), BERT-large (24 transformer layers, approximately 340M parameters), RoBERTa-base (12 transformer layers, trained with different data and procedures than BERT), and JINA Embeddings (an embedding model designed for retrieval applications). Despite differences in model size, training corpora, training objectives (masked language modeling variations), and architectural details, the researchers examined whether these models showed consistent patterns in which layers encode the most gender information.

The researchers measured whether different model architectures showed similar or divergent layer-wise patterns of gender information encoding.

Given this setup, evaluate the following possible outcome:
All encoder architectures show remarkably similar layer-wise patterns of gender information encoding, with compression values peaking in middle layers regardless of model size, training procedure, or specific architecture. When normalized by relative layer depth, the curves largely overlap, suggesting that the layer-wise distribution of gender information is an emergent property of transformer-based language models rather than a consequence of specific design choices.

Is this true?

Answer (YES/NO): NO